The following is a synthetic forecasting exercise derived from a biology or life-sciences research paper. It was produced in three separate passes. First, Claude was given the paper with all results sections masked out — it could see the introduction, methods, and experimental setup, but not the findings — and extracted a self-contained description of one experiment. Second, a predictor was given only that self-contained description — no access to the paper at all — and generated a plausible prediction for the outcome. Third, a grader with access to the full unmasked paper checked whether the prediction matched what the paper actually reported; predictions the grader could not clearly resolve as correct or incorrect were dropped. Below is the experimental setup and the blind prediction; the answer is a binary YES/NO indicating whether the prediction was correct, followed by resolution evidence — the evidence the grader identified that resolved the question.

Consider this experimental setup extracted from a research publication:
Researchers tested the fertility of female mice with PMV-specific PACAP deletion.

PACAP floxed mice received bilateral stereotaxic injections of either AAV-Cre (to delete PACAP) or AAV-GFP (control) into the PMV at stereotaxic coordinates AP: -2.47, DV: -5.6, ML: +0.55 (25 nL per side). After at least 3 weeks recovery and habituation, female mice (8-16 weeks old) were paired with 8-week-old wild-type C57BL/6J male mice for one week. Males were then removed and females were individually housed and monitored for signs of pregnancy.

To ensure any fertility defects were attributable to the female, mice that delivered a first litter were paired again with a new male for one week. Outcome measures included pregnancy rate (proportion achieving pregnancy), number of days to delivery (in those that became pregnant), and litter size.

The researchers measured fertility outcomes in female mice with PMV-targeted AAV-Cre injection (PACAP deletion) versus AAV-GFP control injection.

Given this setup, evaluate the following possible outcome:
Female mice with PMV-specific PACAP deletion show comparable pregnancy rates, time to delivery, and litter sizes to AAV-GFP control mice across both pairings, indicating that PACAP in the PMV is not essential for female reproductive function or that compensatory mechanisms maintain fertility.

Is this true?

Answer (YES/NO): NO